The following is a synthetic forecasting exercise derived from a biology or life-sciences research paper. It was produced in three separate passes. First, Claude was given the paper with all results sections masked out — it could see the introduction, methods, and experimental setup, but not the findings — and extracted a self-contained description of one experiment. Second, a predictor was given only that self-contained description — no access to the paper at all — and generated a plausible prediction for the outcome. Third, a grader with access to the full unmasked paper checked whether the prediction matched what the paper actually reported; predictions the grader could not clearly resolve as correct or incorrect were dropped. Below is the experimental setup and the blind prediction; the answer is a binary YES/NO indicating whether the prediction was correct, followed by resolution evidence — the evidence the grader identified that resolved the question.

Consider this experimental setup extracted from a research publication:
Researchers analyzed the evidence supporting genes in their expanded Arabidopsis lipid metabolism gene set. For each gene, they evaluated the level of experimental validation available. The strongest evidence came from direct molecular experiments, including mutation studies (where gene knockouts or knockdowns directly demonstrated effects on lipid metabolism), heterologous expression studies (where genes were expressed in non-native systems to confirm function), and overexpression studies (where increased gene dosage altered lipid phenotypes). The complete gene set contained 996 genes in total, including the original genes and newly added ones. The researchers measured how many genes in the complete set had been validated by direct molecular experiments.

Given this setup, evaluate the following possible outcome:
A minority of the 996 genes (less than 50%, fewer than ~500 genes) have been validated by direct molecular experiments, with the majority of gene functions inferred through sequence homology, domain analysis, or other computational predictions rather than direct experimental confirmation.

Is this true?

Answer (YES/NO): YES